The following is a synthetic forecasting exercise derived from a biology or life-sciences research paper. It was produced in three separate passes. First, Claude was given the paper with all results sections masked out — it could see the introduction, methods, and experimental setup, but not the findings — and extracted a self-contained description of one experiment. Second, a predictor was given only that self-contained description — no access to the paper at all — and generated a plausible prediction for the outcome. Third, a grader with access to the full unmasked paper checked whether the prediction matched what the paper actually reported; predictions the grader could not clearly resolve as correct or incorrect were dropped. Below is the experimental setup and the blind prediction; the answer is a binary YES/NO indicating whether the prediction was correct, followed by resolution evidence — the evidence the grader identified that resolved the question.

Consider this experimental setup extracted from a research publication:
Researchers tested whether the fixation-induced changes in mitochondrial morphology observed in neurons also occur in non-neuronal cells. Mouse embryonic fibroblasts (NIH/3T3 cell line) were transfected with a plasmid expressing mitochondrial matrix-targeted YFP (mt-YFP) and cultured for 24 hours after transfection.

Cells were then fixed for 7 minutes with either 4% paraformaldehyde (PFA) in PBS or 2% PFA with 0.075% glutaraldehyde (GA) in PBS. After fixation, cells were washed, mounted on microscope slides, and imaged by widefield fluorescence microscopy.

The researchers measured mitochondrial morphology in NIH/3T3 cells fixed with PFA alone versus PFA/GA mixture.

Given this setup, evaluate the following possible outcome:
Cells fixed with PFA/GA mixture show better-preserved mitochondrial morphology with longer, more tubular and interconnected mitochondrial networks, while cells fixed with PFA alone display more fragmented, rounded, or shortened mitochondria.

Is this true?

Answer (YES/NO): YES